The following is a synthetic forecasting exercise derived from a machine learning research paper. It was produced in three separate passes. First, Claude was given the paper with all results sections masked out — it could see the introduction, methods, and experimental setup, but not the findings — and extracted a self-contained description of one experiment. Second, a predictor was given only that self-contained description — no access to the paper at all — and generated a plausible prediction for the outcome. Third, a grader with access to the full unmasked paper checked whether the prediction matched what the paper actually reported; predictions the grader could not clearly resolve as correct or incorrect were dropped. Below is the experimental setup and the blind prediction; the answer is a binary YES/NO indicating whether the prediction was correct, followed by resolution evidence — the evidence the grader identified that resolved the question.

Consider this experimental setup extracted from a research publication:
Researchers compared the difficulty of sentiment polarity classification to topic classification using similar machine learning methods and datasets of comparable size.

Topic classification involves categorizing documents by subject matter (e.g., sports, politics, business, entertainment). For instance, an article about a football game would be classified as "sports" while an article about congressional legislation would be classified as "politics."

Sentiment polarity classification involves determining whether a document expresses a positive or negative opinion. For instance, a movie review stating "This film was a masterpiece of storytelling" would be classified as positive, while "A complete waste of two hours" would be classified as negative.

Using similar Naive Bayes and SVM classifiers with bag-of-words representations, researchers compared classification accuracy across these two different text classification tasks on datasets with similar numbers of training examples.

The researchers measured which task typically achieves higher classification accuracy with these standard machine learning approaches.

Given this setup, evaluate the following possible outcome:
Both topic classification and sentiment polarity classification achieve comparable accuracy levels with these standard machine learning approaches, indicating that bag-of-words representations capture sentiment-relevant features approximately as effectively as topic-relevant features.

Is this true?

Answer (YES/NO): NO